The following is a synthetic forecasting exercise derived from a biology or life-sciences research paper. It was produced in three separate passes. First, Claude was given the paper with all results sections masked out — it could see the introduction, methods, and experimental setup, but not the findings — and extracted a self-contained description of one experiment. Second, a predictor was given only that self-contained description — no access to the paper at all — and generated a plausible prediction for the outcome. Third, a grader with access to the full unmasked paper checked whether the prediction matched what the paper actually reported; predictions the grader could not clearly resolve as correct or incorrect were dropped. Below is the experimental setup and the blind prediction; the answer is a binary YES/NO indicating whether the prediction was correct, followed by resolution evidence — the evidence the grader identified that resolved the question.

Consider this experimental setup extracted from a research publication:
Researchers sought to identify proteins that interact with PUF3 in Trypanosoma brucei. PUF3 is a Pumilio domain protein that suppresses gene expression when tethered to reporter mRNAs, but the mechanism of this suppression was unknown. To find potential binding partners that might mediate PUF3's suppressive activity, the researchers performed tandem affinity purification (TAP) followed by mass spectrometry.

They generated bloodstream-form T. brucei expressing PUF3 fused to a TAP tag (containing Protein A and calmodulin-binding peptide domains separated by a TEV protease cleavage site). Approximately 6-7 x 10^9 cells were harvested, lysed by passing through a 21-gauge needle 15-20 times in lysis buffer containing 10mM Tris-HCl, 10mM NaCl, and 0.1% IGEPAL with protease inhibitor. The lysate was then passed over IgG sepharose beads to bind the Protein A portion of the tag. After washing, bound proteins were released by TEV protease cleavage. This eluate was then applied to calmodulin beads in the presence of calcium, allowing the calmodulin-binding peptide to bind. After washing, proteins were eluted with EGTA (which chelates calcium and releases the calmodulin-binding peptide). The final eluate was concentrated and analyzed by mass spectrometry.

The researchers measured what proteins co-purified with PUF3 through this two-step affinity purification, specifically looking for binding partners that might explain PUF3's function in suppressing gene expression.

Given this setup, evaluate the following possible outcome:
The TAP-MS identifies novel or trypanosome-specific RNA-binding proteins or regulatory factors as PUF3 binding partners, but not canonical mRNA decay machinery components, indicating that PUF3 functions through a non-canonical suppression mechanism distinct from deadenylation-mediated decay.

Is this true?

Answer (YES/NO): NO